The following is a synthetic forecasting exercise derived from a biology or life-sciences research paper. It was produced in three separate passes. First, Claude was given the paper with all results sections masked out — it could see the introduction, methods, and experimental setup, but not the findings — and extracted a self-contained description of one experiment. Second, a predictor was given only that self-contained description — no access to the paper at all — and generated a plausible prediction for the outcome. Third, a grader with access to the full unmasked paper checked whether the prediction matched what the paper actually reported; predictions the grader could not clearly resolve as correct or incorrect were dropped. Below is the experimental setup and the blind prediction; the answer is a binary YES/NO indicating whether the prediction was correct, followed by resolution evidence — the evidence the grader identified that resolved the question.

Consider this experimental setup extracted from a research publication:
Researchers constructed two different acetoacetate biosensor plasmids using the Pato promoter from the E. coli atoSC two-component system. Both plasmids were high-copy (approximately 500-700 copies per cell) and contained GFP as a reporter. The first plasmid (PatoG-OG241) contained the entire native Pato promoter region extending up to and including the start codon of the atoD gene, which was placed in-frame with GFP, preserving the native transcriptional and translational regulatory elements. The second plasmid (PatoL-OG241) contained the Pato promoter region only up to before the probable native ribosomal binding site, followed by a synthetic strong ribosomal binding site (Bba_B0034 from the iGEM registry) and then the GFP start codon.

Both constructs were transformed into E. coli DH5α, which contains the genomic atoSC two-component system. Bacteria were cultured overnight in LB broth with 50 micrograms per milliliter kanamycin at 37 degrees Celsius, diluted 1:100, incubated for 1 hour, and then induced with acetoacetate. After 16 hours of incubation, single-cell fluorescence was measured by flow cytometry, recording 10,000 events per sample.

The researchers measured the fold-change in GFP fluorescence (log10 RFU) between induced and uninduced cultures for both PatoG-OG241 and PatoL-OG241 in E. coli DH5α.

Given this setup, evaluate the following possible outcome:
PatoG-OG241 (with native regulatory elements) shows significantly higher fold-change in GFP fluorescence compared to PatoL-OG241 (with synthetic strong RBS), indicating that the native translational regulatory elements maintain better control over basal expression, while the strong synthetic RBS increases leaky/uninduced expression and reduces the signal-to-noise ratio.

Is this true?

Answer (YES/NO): YES